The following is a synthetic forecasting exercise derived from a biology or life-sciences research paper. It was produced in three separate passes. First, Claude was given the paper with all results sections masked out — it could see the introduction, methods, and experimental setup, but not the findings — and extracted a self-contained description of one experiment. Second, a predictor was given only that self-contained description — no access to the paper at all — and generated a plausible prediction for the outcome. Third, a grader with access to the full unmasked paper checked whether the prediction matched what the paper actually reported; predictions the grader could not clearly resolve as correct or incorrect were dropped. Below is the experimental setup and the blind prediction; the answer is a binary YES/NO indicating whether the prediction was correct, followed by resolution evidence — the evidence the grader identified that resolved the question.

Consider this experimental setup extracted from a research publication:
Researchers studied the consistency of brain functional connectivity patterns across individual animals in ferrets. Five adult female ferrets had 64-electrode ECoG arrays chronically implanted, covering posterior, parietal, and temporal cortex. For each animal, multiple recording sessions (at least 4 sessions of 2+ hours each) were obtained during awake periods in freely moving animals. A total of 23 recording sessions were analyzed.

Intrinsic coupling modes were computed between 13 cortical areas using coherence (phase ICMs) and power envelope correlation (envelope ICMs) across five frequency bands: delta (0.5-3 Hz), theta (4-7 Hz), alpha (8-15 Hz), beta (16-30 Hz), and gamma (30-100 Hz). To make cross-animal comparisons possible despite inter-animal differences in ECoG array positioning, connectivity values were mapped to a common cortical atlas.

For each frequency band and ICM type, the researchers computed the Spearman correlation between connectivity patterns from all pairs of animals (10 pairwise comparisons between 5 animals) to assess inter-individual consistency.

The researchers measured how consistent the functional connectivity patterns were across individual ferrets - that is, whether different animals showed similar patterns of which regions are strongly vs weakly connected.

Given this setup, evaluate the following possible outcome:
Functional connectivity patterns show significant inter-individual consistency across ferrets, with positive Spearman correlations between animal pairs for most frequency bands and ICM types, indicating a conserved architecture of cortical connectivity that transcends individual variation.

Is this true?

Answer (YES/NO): YES